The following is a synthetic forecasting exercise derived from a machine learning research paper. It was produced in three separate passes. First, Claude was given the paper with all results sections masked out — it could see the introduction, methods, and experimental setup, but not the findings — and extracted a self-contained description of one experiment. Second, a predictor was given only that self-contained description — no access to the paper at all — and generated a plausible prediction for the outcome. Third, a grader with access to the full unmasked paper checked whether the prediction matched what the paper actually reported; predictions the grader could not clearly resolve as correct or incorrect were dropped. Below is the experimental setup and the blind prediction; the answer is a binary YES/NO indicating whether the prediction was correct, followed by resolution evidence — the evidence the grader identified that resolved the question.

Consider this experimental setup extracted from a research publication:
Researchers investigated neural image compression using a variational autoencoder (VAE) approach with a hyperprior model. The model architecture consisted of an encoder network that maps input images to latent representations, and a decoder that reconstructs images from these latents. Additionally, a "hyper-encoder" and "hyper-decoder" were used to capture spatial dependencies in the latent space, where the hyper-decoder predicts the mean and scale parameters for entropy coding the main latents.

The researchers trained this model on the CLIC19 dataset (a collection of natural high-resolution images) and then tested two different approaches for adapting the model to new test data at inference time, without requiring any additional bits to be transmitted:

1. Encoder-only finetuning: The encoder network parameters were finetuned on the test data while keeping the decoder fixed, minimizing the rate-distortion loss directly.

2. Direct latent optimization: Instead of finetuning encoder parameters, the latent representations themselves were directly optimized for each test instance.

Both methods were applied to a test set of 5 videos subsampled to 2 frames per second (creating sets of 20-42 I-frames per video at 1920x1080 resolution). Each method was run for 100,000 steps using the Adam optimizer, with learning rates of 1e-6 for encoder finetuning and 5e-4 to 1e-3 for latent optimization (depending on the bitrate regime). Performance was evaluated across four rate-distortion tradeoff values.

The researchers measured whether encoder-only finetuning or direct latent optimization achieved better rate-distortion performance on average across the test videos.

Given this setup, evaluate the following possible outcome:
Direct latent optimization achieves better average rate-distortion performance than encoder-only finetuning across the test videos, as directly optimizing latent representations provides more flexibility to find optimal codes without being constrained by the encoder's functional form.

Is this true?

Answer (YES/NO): NO